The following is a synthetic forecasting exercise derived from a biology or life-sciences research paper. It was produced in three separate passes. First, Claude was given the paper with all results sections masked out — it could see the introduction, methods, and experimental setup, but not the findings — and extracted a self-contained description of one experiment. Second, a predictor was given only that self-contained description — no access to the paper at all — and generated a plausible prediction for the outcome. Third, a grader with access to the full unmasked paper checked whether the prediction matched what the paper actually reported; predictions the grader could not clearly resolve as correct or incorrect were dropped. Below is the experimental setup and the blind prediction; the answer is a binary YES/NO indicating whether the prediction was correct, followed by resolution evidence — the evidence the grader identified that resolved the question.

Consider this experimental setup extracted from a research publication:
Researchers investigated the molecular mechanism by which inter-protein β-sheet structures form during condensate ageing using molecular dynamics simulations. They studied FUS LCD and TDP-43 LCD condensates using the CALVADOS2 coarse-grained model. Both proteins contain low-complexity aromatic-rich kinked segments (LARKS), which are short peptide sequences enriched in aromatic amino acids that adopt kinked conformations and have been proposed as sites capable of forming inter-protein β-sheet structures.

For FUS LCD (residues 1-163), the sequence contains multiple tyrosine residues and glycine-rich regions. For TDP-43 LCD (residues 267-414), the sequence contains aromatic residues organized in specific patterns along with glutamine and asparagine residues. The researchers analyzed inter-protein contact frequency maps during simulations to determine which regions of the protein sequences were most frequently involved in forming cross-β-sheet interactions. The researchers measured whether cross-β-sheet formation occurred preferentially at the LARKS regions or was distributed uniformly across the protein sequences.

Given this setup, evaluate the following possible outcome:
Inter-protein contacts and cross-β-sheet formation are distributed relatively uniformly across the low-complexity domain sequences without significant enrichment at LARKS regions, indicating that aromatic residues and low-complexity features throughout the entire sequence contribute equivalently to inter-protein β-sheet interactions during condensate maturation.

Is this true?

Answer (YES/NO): NO